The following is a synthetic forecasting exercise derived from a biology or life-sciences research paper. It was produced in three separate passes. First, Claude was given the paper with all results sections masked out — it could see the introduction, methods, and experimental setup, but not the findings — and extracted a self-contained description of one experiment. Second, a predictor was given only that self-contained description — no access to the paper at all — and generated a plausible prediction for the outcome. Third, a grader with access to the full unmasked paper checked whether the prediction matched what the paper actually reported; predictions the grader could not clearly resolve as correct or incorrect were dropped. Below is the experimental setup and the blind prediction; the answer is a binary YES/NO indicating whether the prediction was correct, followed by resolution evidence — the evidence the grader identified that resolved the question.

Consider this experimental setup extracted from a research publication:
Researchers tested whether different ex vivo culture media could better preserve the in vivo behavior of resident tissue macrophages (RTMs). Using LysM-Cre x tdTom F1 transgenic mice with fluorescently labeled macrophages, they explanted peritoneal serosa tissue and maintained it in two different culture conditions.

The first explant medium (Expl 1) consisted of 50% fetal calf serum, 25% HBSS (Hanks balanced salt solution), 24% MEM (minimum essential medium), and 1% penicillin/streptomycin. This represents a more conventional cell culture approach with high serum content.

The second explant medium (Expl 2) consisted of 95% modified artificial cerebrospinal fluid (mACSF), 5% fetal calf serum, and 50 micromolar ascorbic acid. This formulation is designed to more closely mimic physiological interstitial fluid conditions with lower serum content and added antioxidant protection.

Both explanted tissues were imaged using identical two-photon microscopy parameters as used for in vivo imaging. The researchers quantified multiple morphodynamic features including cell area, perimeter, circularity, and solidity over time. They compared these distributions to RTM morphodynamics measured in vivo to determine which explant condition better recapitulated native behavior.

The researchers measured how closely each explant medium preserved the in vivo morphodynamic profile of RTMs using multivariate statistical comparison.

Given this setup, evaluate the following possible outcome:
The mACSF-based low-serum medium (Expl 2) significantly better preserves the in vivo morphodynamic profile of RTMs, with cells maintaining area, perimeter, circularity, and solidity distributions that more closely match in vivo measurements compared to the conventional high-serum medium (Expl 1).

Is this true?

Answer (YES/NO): NO